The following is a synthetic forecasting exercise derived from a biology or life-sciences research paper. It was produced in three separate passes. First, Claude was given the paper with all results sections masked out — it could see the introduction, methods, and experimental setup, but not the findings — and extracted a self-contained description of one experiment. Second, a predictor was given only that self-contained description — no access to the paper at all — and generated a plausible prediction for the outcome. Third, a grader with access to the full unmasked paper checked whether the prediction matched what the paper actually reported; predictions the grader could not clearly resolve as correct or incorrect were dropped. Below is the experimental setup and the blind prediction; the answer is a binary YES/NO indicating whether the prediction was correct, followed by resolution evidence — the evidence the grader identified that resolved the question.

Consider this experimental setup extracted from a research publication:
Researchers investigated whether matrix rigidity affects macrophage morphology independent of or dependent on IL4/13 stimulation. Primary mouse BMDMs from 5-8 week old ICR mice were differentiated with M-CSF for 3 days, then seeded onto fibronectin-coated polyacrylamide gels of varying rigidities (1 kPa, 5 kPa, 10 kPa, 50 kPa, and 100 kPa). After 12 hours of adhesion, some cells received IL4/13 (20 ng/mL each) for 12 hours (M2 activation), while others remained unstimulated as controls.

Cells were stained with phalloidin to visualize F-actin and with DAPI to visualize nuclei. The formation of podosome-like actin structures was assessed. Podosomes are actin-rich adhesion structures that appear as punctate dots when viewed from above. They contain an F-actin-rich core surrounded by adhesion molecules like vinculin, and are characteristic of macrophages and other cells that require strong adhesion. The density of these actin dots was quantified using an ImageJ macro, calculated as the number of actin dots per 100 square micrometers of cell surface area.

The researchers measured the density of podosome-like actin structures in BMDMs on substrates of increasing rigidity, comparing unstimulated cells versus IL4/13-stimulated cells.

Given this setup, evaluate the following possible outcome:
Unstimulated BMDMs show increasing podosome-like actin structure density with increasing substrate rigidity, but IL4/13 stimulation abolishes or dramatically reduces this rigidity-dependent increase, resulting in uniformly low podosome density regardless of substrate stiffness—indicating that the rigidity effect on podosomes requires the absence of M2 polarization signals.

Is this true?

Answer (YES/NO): NO